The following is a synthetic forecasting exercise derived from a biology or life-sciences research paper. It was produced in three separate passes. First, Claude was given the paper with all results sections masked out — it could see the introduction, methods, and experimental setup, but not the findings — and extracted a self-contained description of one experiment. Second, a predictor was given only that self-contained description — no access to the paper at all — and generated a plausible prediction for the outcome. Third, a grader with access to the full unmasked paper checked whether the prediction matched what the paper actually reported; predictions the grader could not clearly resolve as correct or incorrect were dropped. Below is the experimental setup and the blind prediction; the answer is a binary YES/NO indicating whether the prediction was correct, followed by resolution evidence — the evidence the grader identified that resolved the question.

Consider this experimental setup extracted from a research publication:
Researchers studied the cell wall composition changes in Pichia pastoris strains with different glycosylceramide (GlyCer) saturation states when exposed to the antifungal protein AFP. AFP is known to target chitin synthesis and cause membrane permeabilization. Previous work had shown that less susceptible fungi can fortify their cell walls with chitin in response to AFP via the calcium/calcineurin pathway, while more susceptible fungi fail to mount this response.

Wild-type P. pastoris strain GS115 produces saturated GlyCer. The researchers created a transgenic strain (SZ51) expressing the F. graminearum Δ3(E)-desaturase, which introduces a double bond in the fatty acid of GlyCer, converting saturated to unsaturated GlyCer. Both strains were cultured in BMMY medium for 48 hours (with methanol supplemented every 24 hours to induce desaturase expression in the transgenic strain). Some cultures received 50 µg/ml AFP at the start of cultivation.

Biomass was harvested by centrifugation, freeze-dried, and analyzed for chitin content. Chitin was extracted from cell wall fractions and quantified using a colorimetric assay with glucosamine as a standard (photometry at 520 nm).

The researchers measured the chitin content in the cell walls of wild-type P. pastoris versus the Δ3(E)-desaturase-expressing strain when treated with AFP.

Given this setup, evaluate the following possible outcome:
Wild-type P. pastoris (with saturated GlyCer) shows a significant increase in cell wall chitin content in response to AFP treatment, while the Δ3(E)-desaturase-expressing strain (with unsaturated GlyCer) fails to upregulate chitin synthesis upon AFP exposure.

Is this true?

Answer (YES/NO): NO